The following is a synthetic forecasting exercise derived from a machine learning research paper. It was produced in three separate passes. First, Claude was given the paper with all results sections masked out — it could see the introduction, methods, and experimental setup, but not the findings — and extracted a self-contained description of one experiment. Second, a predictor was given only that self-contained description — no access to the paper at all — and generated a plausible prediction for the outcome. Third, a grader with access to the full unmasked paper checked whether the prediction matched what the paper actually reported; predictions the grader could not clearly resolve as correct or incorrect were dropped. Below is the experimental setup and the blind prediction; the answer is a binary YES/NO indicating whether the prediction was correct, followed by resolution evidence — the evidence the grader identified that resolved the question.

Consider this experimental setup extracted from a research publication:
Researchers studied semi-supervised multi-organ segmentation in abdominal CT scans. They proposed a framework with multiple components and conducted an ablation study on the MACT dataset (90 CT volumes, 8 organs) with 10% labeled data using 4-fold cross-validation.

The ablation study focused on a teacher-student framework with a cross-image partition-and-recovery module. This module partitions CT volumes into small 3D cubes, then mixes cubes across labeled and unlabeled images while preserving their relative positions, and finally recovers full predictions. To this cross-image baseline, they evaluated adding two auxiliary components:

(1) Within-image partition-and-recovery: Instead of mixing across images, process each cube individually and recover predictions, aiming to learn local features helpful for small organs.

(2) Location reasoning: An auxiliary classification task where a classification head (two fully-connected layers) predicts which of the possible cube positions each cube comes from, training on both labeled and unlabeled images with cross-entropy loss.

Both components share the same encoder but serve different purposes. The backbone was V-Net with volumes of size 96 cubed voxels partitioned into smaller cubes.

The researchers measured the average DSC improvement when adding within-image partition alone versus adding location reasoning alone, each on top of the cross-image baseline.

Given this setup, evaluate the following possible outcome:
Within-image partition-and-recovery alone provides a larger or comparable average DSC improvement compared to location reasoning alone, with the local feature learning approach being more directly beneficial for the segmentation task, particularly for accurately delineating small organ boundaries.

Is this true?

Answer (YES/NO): YES